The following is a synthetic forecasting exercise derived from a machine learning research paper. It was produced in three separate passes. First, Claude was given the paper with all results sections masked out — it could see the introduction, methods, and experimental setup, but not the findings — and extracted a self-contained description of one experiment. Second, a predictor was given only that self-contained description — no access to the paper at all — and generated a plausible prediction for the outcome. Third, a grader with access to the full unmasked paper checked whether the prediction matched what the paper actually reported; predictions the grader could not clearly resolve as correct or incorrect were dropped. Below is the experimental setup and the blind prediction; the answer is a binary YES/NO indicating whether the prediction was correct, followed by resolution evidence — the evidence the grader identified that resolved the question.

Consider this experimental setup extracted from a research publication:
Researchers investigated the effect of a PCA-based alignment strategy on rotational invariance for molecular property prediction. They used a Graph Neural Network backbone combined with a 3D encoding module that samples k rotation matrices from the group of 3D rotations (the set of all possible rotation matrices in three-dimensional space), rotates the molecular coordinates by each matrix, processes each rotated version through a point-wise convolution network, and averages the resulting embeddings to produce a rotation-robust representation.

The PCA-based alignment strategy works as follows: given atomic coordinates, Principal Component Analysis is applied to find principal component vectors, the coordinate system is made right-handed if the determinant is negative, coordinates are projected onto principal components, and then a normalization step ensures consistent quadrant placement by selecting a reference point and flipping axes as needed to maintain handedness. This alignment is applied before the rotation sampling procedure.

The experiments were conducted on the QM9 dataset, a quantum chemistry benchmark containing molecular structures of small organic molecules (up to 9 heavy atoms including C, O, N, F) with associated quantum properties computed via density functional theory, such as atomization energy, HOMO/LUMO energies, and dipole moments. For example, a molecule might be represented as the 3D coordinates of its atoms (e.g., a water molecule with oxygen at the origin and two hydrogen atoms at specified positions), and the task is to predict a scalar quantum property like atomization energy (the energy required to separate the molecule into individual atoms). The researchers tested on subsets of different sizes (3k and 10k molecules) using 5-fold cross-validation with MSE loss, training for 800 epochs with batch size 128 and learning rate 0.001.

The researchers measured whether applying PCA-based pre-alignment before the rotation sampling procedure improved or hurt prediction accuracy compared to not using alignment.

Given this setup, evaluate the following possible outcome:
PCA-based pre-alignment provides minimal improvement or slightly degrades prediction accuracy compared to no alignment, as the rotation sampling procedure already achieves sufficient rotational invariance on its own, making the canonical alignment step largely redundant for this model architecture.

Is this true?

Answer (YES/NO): NO